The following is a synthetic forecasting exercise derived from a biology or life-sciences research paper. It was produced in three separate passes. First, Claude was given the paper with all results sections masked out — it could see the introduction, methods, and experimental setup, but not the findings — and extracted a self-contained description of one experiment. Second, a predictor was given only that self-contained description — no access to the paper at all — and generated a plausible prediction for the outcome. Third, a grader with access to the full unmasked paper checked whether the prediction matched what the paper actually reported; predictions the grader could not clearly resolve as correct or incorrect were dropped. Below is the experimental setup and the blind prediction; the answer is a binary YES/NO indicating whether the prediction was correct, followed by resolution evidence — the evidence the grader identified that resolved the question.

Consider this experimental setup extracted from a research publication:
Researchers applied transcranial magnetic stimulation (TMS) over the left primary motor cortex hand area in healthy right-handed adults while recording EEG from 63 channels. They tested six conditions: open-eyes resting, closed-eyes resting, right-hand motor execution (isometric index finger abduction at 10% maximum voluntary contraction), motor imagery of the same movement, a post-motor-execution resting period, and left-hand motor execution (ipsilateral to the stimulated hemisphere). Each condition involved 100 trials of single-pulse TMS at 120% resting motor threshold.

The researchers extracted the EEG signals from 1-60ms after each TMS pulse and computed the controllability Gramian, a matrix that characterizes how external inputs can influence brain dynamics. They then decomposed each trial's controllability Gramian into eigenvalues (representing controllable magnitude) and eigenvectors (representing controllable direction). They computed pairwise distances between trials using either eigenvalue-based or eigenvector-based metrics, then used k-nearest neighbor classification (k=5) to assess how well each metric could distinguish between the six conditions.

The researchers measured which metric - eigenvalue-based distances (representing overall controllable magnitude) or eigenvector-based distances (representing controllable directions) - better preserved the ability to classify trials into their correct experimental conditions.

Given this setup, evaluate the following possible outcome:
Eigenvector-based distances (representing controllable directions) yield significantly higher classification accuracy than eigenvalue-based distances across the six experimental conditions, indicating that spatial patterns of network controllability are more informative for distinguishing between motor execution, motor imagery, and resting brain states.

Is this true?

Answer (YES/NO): YES